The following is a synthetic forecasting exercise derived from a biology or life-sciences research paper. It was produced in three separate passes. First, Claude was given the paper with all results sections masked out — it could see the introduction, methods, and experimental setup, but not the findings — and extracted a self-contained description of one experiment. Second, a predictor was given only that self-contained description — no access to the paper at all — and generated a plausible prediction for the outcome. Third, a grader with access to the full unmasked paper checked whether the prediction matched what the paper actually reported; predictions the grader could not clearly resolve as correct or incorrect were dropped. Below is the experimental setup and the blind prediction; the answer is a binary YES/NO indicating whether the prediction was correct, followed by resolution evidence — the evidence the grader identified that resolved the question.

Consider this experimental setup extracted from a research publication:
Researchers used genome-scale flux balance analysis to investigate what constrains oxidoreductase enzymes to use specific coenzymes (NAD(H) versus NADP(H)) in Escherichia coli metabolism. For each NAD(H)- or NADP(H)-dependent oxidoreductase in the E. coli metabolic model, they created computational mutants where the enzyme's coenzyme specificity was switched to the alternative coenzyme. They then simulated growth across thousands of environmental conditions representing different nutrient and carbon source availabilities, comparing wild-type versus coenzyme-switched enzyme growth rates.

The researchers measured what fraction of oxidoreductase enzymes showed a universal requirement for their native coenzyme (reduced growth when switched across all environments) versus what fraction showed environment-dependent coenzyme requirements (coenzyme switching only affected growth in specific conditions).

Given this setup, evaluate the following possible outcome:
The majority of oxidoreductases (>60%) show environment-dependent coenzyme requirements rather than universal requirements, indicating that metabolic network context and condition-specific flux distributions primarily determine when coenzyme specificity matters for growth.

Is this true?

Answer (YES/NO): NO